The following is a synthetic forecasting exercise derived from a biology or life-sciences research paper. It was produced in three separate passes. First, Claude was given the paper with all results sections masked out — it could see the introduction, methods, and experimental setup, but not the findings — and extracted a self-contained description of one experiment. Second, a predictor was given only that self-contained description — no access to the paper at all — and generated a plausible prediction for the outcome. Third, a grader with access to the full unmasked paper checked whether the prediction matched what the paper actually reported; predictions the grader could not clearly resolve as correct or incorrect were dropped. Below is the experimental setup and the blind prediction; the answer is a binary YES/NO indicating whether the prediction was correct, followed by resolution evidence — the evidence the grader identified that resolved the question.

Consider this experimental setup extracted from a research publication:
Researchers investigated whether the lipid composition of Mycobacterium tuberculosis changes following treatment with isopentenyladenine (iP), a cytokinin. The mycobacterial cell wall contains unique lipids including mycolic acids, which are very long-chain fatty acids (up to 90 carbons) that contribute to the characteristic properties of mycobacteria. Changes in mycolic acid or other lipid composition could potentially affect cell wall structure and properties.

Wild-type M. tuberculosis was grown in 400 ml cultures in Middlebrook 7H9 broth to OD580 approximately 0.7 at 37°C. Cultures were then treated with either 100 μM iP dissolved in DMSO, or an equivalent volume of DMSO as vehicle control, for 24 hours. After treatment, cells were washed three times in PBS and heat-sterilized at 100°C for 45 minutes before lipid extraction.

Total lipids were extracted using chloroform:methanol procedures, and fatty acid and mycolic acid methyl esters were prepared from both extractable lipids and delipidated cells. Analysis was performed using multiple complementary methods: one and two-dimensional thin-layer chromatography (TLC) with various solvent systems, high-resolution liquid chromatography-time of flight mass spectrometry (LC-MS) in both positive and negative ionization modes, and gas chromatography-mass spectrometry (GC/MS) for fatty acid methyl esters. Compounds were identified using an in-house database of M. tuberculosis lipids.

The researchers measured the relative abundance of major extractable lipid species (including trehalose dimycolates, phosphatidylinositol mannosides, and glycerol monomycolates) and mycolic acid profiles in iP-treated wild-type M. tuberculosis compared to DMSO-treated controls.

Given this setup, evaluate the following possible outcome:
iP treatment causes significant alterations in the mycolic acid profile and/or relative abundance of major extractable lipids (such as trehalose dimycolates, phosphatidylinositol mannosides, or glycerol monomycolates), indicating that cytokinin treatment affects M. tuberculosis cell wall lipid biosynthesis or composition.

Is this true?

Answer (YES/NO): NO